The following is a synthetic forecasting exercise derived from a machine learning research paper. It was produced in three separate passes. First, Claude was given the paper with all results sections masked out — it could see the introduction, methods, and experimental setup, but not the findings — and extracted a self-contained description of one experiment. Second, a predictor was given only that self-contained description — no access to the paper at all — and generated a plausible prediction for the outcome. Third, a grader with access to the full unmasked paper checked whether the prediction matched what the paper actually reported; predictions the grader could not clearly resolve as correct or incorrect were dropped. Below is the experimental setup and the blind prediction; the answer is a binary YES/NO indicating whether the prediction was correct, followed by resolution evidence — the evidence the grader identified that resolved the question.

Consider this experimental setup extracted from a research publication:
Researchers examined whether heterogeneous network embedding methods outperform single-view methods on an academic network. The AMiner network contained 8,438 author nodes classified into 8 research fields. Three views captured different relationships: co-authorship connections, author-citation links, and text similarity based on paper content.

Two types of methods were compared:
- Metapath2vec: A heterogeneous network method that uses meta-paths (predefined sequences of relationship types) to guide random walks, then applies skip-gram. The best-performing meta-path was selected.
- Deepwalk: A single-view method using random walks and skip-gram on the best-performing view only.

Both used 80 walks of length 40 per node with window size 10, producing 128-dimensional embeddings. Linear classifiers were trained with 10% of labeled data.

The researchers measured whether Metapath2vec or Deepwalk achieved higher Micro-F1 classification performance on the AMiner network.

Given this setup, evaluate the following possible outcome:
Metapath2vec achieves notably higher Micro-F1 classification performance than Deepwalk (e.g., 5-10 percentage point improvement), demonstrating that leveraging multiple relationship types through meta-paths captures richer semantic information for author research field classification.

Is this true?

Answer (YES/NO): NO